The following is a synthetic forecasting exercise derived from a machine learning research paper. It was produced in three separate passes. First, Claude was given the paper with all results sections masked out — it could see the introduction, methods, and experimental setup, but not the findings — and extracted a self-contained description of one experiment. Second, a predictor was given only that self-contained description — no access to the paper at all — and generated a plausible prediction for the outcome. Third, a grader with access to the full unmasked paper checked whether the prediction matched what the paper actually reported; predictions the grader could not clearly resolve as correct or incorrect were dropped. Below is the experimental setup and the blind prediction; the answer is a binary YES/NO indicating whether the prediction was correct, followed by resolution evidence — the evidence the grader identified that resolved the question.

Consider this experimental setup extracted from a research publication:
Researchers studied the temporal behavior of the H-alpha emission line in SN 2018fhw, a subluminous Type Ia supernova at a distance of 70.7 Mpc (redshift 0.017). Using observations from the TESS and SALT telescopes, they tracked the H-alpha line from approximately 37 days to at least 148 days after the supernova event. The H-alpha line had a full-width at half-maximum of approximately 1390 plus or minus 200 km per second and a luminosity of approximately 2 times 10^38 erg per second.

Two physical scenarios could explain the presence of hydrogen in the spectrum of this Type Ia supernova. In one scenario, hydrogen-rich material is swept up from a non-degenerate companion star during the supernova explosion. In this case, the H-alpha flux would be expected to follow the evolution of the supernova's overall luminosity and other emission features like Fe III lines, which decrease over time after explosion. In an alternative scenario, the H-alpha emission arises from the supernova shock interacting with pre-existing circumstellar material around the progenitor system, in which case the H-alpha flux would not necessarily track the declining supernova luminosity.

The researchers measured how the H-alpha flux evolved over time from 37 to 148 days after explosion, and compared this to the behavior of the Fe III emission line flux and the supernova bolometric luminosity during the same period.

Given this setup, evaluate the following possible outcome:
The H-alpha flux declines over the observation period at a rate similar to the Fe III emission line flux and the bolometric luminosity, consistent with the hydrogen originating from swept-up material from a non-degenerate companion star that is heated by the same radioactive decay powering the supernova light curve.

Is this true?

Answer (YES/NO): NO